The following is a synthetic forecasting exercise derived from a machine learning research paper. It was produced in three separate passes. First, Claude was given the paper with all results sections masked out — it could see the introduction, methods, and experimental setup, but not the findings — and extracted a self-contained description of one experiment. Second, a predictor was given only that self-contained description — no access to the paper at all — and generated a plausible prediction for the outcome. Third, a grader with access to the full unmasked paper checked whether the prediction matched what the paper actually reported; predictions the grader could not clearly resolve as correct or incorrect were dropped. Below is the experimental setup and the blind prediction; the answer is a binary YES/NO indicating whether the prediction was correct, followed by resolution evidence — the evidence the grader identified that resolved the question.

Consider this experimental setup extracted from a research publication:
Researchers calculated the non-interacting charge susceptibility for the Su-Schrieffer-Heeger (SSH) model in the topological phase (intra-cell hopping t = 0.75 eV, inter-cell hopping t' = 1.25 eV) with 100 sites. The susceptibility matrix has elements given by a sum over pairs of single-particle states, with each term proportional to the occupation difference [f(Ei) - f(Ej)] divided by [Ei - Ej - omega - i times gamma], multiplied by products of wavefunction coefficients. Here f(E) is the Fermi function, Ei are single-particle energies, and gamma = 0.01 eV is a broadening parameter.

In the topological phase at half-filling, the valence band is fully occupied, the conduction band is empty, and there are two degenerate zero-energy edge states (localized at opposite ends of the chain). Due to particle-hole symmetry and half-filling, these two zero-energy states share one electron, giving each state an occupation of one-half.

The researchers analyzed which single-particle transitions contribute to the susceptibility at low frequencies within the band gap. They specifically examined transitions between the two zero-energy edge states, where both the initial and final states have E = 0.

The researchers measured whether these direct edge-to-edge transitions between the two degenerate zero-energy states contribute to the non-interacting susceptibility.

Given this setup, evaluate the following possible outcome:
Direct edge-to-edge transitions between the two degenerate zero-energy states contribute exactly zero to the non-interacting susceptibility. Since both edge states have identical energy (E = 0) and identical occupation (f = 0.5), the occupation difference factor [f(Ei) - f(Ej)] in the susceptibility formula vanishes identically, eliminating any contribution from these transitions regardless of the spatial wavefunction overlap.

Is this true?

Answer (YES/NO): YES